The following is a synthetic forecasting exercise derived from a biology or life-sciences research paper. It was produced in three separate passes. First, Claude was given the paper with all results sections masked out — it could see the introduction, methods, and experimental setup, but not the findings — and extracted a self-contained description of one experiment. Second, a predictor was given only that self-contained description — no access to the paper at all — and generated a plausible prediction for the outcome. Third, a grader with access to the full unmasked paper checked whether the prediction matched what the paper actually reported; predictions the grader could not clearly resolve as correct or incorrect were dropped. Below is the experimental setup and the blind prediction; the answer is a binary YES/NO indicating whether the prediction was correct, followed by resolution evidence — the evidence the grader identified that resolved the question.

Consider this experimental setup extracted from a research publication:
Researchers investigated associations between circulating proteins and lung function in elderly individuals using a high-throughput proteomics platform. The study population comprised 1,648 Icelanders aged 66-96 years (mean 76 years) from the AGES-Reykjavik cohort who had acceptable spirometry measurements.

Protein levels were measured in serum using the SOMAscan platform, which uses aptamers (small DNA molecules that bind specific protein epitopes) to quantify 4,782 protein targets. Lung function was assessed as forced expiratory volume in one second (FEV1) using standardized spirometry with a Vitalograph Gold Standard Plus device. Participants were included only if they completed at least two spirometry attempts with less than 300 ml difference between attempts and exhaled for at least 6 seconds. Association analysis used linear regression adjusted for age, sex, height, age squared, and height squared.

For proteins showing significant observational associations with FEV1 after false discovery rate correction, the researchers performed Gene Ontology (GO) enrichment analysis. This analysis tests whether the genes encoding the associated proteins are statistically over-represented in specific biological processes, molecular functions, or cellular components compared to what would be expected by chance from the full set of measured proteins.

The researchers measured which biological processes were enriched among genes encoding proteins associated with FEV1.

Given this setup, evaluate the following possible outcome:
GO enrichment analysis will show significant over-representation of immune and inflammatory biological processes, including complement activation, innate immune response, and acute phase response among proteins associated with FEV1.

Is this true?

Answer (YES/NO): NO